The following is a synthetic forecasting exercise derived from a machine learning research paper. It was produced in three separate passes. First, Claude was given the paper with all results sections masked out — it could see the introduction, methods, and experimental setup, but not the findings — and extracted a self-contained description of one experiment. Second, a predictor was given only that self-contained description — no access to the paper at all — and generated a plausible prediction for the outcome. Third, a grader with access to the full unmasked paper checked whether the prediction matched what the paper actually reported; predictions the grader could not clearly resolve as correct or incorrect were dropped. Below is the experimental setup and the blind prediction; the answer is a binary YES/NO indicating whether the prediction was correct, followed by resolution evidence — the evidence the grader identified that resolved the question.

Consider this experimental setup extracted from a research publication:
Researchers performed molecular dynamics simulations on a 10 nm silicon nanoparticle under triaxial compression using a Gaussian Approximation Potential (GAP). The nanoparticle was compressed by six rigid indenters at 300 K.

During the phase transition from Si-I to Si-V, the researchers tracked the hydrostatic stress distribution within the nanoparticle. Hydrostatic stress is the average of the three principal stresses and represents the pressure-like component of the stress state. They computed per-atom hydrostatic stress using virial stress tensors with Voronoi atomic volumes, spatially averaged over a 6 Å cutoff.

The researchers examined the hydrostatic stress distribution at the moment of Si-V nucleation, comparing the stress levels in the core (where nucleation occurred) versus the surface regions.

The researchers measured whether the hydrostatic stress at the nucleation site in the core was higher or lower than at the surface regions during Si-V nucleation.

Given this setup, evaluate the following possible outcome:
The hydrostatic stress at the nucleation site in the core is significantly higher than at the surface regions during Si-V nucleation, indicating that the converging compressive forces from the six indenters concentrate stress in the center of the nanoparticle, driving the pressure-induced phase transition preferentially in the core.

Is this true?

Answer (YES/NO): NO